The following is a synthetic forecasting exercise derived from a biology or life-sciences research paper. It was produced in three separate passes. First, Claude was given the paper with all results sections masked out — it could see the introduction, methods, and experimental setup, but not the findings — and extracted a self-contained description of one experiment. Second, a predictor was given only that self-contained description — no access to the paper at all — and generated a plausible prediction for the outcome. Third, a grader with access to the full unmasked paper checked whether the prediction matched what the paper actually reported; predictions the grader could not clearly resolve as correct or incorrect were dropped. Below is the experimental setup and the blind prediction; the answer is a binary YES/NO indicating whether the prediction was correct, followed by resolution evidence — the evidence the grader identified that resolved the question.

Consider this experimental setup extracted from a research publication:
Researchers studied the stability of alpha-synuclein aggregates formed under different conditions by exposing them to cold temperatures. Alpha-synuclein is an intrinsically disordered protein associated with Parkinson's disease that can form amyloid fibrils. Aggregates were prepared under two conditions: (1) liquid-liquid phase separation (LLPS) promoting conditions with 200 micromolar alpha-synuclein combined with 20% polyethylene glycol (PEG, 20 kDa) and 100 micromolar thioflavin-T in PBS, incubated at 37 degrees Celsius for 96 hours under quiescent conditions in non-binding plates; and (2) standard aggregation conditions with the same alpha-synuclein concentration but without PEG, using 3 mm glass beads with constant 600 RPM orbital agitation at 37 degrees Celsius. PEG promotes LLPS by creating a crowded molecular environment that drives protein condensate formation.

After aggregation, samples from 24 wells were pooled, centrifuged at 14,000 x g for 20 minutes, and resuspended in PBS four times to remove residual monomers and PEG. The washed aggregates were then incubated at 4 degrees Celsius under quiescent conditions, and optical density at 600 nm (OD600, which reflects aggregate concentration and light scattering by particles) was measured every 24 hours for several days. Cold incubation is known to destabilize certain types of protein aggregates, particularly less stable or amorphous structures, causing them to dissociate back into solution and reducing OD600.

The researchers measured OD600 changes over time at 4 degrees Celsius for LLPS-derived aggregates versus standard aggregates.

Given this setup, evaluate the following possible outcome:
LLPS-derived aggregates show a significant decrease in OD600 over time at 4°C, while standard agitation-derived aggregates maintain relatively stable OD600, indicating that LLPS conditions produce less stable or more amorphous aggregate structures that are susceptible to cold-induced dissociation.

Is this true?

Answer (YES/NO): NO